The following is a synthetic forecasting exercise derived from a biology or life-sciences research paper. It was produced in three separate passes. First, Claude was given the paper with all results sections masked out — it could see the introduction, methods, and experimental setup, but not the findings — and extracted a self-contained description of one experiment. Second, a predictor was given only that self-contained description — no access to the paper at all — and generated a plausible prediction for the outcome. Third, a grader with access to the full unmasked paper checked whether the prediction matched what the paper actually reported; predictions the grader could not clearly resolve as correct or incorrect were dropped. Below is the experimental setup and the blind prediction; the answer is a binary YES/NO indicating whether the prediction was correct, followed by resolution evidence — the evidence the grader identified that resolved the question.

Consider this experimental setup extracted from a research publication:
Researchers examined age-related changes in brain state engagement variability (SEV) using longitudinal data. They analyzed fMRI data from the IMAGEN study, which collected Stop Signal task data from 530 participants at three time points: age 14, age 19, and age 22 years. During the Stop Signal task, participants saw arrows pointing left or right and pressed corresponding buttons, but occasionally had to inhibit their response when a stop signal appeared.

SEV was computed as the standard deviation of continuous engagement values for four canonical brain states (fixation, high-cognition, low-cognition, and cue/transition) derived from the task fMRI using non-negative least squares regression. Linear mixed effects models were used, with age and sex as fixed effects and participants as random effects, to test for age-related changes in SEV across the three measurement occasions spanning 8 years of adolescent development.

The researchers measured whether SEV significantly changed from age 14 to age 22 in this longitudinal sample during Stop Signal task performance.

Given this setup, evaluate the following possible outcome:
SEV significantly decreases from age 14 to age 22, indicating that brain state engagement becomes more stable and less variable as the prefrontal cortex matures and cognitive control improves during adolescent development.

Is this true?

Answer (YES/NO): NO